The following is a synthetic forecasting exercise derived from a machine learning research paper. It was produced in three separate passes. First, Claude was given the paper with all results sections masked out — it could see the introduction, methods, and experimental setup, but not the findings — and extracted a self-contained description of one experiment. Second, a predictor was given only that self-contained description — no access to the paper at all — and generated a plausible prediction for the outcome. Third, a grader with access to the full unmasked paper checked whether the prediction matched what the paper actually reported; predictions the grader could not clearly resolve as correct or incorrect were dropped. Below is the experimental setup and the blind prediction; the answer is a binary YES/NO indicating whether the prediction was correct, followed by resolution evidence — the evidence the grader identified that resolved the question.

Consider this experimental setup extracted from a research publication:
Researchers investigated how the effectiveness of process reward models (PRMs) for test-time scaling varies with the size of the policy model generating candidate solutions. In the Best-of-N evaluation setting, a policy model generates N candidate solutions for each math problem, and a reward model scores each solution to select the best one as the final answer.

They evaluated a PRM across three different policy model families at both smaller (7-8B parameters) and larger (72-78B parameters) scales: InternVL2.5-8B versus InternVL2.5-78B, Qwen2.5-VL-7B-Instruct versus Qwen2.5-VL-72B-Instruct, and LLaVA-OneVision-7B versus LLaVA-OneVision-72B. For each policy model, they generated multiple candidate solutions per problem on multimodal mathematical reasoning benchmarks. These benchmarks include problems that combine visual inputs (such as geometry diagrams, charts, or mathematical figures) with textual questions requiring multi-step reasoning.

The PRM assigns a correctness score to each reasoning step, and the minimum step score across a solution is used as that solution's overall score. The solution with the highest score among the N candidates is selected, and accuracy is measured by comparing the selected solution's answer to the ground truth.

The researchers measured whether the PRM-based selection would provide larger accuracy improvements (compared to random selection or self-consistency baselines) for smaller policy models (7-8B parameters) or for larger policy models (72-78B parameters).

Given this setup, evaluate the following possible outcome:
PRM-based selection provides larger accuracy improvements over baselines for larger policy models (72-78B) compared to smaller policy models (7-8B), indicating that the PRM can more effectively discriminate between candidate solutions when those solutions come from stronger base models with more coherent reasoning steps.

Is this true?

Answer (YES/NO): NO